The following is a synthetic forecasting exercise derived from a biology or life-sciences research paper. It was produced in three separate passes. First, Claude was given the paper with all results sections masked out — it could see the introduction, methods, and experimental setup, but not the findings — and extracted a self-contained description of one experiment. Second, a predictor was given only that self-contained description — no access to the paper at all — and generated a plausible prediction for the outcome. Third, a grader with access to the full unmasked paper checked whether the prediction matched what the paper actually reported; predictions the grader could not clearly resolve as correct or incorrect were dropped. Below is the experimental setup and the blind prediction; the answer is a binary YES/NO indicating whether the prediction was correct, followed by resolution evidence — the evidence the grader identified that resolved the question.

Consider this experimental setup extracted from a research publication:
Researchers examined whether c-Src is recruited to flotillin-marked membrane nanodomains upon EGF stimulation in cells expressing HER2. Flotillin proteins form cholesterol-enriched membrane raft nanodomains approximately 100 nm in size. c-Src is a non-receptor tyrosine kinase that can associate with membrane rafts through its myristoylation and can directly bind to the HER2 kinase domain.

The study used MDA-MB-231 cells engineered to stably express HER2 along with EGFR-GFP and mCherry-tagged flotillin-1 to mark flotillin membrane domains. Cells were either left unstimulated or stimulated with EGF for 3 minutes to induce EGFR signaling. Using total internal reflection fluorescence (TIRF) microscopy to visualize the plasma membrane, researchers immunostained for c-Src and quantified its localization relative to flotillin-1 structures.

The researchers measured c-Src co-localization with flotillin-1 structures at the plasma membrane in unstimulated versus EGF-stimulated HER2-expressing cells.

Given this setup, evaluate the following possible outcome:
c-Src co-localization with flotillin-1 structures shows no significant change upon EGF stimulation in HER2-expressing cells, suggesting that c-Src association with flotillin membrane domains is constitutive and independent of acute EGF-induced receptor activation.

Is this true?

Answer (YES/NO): NO